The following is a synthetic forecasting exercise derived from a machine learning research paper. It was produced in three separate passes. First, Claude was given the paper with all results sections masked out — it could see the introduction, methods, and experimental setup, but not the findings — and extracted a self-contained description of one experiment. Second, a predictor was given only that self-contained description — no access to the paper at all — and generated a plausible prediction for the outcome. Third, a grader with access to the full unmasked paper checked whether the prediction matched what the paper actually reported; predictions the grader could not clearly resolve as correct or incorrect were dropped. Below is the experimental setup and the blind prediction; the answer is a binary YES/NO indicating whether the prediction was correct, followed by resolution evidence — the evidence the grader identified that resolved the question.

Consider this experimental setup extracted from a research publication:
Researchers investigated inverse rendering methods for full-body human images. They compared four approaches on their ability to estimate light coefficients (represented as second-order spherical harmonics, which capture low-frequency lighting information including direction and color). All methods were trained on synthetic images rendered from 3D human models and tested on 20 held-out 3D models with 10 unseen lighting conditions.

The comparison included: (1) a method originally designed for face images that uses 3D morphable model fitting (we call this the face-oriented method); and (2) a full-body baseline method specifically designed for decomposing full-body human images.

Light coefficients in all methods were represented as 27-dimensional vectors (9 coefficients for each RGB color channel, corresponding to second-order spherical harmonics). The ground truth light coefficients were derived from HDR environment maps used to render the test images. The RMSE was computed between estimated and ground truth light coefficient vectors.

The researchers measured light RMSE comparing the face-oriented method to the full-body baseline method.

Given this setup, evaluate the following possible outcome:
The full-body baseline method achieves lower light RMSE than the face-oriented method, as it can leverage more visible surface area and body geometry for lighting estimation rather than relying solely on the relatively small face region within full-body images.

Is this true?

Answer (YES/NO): YES